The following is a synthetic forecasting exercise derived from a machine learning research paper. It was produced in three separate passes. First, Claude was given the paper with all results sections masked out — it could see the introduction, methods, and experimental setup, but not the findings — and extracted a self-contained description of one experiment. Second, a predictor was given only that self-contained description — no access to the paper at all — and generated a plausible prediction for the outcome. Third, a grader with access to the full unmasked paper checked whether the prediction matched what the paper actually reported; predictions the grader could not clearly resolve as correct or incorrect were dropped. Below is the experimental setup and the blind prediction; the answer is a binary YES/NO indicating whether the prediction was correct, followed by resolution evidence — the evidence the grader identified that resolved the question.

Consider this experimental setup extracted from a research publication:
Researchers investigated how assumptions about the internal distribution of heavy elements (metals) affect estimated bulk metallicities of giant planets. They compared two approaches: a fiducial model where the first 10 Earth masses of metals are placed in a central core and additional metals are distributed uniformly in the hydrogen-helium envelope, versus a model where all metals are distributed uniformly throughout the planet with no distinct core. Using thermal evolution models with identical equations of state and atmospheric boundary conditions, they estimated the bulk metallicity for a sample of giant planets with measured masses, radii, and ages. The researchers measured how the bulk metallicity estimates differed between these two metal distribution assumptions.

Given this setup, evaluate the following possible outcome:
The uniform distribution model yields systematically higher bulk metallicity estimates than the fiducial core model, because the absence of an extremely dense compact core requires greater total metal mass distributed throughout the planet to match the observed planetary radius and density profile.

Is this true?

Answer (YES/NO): NO